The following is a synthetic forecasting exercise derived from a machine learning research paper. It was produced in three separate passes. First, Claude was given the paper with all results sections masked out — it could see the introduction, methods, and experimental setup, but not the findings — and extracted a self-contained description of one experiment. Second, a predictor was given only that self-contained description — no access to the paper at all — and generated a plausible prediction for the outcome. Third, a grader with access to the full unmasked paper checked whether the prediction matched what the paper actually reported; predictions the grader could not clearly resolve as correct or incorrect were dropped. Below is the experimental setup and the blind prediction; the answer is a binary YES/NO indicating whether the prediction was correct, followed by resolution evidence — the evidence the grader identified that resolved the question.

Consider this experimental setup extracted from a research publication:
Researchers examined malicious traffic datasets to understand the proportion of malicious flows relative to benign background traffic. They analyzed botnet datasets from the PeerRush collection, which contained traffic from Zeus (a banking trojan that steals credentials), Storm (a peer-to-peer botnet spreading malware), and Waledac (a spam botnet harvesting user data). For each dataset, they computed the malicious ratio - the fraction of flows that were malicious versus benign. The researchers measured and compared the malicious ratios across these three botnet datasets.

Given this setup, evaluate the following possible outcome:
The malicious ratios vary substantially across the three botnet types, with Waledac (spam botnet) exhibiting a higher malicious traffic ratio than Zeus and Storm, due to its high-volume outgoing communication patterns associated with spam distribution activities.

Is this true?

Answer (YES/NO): NO